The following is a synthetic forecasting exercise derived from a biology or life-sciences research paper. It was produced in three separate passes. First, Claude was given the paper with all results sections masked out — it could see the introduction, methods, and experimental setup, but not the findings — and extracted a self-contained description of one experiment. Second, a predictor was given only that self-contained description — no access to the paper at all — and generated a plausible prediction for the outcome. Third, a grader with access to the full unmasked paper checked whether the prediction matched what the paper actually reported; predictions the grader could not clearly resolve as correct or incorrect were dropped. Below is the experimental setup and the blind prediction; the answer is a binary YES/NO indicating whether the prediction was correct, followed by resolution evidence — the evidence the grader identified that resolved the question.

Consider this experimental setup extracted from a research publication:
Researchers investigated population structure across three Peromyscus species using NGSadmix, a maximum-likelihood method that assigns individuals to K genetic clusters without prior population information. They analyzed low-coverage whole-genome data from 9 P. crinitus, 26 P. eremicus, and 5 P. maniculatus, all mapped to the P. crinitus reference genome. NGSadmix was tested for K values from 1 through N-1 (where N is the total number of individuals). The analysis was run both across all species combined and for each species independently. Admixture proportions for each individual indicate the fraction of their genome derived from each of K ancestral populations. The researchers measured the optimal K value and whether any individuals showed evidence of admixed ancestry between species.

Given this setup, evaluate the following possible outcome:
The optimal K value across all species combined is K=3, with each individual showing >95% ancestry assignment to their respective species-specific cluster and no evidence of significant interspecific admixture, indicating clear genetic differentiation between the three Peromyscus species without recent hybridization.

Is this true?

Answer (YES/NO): NO